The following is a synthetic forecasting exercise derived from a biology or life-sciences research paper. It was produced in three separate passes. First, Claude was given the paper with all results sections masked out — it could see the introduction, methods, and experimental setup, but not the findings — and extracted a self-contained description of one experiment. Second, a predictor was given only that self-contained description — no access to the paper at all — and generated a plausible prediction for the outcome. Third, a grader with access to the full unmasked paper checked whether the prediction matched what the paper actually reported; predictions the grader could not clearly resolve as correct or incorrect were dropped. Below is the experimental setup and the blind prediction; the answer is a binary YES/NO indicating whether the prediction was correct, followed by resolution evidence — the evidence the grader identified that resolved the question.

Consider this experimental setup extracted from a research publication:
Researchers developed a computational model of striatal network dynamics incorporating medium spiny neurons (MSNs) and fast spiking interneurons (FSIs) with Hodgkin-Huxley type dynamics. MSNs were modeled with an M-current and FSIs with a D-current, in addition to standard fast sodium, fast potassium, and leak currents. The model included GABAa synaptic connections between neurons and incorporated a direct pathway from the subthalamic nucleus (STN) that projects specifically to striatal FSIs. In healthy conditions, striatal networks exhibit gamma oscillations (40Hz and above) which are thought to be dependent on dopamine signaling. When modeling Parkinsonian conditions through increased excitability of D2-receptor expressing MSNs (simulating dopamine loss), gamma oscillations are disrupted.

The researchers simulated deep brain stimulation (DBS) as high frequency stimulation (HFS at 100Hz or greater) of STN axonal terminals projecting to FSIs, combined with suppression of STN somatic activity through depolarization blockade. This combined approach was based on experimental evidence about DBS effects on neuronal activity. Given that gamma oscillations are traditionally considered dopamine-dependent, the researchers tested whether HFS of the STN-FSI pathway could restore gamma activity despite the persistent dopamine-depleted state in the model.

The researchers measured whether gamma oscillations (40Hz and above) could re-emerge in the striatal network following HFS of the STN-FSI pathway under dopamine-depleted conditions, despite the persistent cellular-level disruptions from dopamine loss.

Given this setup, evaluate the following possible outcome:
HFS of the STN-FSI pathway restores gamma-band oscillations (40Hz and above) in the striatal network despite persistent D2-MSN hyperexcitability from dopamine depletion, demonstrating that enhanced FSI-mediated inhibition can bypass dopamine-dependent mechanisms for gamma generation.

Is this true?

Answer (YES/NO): YES